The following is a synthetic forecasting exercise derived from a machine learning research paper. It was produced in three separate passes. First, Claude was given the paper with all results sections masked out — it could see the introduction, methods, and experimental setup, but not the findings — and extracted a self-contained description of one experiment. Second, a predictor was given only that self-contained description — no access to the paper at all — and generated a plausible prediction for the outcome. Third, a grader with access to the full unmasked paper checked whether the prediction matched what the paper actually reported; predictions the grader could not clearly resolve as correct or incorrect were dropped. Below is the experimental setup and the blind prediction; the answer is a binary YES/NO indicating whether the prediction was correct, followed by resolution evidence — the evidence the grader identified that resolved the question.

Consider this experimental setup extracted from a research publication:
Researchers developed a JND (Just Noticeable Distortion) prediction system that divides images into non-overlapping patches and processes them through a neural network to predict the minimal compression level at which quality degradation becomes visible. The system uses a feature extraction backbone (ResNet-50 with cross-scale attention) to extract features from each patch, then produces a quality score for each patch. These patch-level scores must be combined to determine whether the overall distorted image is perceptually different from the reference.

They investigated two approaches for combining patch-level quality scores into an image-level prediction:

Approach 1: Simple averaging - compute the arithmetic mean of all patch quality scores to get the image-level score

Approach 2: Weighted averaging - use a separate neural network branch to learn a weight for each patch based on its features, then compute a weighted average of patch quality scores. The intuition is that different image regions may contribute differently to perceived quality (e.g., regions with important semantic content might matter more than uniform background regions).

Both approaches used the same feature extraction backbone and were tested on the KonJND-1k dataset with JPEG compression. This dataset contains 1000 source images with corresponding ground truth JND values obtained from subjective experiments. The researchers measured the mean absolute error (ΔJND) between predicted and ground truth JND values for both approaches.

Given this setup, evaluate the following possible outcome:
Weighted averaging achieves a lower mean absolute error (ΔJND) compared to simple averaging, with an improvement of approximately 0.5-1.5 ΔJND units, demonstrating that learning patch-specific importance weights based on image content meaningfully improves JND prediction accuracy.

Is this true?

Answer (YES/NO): NO